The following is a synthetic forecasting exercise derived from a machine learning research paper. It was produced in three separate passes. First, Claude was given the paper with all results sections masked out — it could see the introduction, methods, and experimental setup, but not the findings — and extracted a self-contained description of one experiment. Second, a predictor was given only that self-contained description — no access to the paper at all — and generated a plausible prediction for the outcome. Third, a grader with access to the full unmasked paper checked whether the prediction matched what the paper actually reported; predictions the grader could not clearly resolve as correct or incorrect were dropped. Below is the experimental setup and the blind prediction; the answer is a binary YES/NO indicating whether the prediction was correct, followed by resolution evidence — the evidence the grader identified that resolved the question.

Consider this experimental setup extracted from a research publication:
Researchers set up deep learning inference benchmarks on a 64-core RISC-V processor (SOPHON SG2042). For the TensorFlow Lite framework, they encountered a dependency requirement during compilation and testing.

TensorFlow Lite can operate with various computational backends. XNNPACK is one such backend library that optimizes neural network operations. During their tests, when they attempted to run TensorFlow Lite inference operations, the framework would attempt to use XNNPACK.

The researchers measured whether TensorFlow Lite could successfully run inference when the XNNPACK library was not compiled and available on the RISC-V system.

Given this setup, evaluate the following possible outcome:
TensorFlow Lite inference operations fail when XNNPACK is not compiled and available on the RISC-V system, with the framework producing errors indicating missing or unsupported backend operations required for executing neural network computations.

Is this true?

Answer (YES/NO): YES